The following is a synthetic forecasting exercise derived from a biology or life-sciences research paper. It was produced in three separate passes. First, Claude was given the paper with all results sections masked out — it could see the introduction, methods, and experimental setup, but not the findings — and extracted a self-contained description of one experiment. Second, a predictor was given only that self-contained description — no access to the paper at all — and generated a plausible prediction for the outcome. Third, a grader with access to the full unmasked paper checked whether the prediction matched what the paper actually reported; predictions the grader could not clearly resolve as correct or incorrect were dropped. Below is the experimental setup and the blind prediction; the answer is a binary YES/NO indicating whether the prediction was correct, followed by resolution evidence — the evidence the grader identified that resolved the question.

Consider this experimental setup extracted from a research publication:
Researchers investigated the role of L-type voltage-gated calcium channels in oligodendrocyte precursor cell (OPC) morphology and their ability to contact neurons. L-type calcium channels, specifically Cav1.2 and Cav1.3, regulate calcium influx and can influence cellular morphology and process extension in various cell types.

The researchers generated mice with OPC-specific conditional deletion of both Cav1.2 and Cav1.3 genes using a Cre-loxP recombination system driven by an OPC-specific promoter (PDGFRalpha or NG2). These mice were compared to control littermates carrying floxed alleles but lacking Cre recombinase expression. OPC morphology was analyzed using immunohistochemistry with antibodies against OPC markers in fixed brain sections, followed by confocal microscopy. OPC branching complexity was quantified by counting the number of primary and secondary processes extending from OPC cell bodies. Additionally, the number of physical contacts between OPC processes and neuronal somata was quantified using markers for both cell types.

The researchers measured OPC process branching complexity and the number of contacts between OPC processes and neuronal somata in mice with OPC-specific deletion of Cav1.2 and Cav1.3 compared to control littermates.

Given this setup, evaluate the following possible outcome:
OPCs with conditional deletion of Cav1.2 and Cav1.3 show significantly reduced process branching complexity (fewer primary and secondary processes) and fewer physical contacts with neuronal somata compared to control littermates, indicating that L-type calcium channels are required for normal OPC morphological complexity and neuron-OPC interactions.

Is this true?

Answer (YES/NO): YES